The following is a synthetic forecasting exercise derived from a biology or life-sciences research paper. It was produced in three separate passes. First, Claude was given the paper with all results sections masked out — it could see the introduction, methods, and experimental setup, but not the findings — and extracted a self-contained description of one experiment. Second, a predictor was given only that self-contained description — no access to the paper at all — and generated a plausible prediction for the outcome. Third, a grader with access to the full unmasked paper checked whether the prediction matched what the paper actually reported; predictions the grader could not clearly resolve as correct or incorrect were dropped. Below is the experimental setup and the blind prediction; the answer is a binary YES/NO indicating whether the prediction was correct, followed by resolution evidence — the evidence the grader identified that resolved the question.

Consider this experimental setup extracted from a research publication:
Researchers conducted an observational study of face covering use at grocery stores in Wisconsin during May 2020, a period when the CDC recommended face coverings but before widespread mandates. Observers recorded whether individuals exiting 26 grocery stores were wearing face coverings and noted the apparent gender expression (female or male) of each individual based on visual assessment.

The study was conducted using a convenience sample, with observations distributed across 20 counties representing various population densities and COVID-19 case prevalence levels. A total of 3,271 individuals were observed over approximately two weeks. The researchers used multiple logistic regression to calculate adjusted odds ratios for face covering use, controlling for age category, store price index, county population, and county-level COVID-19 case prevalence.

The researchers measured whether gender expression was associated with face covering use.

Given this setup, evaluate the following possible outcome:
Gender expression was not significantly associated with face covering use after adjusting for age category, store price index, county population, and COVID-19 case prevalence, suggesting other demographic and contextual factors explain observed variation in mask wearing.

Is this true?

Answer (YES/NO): NO